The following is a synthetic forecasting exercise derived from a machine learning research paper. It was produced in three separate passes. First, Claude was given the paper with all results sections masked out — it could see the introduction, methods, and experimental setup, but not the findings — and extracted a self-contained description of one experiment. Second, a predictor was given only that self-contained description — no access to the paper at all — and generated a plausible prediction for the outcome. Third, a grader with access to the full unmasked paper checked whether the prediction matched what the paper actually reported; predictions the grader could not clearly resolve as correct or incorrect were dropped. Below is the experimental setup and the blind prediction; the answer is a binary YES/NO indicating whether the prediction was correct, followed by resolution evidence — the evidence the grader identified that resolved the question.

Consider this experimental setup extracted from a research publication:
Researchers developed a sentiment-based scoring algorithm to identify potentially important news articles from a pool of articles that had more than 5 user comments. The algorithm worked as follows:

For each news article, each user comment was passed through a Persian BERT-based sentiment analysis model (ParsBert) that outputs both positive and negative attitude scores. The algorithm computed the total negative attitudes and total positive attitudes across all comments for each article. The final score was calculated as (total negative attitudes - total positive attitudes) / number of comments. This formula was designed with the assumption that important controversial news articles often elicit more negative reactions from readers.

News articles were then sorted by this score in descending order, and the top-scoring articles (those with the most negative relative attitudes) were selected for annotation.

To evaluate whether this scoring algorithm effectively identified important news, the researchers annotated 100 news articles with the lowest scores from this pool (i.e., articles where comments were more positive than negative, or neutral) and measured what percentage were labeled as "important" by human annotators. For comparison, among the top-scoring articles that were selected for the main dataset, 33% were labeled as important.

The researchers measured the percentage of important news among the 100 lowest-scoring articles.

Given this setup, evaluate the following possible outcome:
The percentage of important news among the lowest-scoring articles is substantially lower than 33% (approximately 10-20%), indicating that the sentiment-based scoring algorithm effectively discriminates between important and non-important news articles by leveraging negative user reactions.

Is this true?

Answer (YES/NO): NO